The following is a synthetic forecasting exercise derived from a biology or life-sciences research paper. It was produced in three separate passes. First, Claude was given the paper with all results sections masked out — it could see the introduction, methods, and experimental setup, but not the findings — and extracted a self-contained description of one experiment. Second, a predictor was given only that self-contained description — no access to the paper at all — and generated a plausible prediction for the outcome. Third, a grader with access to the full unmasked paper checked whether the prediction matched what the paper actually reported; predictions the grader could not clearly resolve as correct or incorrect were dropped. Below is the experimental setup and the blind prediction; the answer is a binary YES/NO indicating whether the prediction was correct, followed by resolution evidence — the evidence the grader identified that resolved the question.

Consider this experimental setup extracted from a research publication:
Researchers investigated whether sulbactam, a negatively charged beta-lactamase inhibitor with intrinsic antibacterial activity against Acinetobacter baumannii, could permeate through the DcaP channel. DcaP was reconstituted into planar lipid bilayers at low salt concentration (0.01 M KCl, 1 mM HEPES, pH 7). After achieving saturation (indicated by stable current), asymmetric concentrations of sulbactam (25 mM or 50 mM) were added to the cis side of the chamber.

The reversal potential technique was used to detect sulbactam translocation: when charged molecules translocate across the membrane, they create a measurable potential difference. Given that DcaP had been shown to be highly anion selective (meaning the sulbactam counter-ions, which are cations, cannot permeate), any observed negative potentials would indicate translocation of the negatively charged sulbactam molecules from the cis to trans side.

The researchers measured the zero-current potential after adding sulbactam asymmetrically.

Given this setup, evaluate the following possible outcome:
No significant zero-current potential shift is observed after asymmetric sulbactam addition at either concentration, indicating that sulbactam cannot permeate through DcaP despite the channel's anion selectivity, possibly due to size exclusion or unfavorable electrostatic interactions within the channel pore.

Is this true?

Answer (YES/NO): NO